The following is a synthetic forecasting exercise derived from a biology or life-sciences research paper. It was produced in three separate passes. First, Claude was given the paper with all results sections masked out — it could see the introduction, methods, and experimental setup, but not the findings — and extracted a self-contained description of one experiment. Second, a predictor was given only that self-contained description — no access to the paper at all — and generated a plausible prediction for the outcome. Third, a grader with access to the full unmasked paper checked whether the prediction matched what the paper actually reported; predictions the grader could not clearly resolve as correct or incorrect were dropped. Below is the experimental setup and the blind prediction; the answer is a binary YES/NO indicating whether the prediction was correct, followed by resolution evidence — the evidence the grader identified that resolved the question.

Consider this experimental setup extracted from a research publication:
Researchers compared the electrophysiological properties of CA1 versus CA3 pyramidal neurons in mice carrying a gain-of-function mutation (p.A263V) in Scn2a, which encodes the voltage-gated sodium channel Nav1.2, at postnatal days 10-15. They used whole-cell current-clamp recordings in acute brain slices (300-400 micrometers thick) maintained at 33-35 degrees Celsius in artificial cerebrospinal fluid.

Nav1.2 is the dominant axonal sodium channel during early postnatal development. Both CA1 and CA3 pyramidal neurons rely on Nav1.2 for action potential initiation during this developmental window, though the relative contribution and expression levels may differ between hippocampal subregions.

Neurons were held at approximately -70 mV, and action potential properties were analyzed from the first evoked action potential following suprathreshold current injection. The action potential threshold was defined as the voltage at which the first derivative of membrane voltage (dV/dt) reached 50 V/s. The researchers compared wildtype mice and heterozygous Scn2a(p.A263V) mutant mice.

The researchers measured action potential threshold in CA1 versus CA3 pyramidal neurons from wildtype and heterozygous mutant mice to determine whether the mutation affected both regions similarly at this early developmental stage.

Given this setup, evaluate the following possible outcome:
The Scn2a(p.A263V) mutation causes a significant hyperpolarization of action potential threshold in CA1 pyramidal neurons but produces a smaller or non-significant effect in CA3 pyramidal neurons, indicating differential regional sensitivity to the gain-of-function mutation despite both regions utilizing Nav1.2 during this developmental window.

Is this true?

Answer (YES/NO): NO